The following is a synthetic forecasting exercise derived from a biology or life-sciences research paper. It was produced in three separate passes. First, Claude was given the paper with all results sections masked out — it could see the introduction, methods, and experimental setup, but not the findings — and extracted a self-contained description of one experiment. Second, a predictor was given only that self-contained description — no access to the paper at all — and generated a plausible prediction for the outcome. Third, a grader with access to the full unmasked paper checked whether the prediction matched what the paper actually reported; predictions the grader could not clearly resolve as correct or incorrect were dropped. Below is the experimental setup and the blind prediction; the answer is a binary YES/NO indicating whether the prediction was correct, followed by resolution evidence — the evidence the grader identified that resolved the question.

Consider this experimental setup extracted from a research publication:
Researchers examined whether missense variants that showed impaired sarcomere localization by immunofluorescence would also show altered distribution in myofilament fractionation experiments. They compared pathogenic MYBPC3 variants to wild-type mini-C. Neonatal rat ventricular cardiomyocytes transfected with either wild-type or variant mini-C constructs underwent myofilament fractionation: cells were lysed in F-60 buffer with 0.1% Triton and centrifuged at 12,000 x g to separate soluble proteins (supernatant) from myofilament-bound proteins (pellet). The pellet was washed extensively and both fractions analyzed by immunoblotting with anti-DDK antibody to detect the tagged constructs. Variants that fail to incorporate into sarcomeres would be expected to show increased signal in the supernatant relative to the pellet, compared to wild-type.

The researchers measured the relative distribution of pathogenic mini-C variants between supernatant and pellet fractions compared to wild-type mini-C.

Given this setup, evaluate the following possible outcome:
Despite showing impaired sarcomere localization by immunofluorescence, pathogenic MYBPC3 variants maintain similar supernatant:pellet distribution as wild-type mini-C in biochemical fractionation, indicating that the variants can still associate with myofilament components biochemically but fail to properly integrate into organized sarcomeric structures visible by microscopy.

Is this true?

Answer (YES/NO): YES